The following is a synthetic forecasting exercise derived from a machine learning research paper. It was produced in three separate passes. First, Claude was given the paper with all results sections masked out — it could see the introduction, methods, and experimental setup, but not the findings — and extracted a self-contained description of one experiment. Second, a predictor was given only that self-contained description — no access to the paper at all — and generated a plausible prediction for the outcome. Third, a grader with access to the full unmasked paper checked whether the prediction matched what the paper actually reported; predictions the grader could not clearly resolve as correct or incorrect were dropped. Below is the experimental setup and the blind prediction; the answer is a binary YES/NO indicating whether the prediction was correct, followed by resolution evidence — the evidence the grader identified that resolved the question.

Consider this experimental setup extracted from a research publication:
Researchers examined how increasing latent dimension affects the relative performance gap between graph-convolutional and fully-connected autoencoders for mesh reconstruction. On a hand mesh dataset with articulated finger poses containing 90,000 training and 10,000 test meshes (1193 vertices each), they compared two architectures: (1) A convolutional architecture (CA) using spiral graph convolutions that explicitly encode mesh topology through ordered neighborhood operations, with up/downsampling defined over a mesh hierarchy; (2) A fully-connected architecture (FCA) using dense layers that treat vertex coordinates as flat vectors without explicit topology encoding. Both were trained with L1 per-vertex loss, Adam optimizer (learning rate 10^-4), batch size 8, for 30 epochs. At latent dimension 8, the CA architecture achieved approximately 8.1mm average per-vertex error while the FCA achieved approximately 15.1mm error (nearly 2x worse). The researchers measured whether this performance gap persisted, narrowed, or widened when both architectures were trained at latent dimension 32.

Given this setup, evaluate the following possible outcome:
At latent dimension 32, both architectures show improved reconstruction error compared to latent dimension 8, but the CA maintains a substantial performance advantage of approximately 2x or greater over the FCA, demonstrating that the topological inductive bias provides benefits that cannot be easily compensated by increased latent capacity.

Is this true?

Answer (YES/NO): NO